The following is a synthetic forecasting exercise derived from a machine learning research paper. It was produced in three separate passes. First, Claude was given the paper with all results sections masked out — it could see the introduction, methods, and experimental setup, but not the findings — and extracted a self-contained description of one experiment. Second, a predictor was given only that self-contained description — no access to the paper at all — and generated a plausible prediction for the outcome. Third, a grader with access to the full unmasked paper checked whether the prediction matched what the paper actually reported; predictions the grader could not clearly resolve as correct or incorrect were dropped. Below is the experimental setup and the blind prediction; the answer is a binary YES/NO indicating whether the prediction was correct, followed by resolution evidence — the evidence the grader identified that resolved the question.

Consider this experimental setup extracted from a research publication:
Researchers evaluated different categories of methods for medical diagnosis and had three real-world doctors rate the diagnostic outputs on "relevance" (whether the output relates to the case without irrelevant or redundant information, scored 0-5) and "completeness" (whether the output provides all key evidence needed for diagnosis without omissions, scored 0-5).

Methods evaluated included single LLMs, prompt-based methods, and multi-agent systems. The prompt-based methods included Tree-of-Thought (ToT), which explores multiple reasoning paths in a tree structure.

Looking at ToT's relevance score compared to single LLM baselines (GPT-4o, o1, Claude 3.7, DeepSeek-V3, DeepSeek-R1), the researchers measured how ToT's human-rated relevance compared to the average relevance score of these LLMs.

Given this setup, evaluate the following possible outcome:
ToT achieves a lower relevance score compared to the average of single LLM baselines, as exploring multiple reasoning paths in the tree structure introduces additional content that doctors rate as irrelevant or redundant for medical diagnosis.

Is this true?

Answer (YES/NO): NO